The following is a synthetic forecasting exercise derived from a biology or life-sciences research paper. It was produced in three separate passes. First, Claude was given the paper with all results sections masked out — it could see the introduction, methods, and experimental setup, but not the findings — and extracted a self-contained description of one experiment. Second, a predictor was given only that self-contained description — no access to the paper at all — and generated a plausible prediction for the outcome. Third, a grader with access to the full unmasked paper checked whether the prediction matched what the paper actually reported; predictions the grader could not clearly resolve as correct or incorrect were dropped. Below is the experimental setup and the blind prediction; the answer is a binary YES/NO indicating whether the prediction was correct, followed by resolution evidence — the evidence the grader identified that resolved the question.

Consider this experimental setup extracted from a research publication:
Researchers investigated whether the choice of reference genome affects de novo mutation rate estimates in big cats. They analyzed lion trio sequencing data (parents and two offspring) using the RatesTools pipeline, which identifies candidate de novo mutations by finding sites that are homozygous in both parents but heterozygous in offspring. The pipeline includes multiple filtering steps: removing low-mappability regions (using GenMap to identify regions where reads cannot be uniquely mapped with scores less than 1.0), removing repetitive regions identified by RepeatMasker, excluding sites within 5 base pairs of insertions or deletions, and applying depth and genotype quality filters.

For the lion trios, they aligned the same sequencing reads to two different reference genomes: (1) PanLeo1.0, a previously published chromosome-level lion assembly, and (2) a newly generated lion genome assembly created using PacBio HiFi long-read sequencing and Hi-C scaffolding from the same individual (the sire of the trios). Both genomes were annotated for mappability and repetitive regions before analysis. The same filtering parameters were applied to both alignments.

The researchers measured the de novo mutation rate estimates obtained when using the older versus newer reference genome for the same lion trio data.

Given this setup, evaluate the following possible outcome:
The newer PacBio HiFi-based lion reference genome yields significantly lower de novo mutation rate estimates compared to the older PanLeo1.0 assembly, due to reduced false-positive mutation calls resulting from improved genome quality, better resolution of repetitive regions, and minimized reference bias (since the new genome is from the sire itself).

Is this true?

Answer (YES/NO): NO